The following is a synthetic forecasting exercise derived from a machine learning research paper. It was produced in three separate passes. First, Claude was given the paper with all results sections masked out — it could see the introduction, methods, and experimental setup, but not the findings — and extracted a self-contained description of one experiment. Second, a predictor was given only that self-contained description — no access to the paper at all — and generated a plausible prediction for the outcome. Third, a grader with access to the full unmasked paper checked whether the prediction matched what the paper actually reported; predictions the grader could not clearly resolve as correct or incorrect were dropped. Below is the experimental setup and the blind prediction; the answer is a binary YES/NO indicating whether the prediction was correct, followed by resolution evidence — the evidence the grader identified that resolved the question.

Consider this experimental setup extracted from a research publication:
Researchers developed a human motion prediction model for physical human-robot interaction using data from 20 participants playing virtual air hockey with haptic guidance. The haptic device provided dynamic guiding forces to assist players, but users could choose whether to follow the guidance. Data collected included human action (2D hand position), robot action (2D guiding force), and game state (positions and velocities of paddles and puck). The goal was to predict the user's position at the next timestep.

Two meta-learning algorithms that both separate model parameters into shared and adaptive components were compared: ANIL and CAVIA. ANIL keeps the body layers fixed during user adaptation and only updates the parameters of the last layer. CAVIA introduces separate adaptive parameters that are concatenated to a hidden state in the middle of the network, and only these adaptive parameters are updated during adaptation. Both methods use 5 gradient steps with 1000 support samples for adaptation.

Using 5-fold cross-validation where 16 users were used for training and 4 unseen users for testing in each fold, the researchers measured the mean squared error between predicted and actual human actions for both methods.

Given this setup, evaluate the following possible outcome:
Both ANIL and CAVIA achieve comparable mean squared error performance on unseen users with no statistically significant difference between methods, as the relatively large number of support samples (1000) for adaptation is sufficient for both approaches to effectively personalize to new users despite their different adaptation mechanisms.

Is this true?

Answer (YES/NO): NO